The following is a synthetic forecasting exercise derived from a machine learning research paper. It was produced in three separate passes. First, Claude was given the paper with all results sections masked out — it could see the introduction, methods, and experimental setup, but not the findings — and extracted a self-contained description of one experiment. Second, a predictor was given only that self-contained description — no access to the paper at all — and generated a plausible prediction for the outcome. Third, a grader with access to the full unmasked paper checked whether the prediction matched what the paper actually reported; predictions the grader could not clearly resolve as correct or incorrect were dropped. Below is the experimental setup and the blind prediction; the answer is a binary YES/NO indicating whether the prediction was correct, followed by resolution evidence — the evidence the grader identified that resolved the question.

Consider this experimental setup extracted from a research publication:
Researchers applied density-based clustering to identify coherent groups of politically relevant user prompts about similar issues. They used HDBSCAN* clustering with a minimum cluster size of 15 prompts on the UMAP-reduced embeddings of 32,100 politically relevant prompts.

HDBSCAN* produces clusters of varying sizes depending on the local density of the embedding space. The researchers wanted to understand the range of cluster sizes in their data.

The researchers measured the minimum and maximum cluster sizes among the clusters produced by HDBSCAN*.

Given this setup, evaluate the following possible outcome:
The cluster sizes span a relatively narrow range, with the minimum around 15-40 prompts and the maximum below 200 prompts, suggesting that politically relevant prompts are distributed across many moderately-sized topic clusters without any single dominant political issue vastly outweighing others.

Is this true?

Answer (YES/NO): NO